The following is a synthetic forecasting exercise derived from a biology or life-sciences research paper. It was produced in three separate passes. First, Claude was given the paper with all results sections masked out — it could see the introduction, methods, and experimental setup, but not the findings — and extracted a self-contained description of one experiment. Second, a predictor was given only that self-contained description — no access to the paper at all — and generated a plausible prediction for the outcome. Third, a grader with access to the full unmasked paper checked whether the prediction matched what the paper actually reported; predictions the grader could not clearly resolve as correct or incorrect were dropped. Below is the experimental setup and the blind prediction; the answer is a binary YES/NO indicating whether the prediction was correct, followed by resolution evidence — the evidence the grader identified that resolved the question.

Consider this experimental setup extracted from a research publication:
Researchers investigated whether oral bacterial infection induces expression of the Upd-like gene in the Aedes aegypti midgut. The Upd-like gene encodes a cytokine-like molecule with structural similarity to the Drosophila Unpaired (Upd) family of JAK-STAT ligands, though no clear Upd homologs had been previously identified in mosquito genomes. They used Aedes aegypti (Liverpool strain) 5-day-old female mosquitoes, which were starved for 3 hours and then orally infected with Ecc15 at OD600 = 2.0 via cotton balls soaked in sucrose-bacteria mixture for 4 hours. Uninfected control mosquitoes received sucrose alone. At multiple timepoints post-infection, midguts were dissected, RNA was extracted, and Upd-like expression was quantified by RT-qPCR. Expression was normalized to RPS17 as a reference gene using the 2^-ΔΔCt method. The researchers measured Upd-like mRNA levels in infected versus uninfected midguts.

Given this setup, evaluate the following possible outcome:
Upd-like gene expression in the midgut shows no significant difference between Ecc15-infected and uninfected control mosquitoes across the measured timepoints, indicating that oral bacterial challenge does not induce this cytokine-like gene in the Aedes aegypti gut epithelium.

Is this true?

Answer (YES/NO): NO